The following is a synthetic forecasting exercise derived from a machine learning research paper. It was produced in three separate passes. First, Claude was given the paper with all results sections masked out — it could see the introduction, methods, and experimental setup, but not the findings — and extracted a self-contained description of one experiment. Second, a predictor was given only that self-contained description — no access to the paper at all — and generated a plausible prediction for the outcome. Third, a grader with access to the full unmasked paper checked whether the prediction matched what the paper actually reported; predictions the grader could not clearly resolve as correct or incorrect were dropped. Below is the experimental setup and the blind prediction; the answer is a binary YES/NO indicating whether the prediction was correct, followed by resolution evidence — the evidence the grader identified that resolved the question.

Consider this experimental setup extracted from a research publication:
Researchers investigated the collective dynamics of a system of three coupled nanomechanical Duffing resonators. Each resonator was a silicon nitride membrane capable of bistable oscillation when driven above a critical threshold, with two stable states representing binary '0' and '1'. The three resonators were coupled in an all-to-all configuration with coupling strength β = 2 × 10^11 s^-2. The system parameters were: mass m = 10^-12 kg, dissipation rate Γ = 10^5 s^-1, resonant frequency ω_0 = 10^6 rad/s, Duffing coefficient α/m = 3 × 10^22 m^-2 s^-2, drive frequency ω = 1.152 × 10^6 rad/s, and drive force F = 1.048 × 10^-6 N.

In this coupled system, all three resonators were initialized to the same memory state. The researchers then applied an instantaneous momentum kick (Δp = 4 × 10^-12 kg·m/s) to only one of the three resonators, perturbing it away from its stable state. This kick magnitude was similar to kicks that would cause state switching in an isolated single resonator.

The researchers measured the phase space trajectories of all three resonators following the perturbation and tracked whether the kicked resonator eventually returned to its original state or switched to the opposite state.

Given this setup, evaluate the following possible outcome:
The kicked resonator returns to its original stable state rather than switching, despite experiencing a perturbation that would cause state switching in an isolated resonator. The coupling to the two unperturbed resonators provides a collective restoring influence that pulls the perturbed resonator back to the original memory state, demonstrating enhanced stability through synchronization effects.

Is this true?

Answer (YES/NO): YES